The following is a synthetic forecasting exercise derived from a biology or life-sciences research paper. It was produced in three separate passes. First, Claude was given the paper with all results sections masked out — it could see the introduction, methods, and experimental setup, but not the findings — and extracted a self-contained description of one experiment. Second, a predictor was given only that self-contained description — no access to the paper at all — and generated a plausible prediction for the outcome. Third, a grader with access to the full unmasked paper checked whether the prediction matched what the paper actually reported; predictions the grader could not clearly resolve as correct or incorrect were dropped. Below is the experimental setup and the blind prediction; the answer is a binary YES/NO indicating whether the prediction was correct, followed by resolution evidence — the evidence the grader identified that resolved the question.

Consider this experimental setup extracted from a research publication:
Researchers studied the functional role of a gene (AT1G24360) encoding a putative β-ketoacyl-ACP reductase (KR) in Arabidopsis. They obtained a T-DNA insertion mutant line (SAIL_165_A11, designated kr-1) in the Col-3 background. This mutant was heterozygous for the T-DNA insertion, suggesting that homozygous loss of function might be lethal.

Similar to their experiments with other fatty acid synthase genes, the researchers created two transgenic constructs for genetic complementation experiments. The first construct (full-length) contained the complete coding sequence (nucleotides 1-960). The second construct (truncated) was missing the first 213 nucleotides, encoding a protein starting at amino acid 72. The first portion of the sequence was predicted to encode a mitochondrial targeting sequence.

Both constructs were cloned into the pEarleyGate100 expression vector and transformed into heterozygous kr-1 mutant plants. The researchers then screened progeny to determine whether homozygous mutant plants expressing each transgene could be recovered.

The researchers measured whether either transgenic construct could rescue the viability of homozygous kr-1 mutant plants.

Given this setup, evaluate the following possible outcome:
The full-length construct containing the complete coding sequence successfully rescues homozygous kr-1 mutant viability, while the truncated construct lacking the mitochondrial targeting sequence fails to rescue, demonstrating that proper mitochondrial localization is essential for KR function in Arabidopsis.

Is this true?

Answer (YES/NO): NO